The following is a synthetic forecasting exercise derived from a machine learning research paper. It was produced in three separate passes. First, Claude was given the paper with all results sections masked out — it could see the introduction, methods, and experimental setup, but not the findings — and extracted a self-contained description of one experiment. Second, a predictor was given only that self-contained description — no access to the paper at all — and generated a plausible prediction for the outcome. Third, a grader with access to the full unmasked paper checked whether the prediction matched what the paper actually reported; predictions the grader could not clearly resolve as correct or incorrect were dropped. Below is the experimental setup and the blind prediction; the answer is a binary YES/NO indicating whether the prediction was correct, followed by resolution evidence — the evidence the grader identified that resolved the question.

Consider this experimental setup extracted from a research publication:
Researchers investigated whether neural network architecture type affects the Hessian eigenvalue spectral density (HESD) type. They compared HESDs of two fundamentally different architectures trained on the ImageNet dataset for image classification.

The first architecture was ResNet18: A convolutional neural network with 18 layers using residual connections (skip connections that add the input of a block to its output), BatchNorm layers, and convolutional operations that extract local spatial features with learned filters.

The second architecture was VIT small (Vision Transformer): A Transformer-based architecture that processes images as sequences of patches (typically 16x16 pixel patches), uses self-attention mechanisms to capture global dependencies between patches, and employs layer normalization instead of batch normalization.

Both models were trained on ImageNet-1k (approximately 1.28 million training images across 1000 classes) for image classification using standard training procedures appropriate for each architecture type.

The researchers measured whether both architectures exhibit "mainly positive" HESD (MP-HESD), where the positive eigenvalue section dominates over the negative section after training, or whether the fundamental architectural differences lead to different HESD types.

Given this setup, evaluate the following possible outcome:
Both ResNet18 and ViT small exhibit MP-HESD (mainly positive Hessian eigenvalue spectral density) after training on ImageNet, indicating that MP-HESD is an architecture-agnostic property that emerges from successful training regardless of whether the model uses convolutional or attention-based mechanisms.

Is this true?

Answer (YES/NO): YES